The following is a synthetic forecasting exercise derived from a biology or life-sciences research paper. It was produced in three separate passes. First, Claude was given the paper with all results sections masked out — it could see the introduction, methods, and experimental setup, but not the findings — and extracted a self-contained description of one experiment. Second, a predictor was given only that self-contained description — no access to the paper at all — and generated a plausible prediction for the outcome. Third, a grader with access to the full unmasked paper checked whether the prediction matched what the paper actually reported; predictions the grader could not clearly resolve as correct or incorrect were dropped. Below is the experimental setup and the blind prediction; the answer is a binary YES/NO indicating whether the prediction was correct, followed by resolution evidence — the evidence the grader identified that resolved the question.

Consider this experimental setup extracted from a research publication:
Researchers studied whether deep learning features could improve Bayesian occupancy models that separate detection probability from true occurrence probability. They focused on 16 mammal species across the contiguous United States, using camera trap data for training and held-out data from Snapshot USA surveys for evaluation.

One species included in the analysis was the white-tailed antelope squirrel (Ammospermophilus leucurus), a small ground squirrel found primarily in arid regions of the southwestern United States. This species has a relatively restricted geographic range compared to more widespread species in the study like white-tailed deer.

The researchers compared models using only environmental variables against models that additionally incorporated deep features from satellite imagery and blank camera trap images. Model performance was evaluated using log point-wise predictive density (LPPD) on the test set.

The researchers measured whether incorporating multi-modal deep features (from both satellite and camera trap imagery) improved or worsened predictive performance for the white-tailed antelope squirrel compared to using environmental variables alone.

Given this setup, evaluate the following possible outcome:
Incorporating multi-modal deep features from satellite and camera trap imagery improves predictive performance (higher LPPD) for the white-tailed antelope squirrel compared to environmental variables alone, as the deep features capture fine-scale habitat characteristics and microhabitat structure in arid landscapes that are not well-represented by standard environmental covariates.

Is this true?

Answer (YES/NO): NO